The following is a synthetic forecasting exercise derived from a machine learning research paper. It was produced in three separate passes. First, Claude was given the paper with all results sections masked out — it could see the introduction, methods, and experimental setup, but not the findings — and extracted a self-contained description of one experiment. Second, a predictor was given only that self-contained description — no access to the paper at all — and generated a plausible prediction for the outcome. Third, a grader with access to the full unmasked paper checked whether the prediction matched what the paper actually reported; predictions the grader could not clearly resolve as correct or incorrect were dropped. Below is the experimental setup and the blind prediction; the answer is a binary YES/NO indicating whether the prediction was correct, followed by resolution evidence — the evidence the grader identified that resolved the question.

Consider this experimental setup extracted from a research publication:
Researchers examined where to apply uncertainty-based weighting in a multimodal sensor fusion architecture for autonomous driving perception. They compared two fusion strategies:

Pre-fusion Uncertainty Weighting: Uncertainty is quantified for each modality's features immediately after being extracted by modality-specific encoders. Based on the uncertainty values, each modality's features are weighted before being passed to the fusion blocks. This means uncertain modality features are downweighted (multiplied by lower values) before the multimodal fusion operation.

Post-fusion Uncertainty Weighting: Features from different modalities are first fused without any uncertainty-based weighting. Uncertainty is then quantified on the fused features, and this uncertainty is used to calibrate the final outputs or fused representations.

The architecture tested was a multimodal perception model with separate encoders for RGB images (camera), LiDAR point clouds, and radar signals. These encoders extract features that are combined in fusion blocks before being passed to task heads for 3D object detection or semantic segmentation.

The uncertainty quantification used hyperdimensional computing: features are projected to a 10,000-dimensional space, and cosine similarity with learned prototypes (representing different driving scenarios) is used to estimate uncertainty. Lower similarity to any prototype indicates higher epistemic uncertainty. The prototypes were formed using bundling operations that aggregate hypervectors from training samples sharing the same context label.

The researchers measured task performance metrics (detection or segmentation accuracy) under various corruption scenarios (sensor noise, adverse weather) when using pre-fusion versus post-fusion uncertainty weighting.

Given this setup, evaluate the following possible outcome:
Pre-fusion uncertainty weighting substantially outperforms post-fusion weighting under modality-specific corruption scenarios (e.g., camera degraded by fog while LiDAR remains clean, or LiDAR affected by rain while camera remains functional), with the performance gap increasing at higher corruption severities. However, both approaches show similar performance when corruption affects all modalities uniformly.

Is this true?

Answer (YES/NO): NO